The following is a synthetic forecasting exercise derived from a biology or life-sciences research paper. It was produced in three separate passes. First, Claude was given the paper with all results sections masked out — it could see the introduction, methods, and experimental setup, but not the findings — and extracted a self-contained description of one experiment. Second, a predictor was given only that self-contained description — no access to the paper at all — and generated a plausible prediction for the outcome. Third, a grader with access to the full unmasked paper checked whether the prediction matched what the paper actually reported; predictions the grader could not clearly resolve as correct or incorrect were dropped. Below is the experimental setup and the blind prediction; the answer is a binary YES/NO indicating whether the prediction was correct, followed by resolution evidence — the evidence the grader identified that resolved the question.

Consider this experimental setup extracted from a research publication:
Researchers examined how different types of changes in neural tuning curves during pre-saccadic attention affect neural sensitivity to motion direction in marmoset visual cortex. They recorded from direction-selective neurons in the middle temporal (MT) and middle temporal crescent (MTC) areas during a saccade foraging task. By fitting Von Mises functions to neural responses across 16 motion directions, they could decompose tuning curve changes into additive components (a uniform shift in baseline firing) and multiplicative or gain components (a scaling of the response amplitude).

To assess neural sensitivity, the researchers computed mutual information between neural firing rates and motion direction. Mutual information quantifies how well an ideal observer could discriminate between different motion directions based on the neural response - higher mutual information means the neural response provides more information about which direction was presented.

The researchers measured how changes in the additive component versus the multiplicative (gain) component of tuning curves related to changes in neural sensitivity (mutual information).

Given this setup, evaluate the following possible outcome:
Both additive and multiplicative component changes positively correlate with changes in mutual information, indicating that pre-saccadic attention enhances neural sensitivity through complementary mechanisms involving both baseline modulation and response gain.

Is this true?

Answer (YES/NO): NO